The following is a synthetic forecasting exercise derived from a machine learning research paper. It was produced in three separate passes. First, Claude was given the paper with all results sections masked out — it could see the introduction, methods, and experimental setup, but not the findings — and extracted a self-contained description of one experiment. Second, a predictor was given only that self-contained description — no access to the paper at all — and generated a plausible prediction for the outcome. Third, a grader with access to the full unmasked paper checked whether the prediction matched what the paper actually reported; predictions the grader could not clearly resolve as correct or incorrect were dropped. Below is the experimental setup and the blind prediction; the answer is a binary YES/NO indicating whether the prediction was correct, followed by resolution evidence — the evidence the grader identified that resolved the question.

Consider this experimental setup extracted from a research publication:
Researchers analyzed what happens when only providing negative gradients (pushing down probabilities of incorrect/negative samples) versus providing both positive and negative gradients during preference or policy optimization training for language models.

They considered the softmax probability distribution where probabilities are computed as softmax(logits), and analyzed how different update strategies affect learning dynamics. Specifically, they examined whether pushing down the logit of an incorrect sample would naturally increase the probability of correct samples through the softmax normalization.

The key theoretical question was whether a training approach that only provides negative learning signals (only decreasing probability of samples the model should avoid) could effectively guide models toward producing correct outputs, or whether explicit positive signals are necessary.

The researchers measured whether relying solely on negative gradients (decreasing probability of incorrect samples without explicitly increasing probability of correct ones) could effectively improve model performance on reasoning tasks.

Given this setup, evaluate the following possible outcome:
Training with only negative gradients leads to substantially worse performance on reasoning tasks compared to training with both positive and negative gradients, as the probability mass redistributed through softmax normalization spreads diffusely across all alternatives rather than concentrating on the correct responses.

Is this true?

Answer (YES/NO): YES